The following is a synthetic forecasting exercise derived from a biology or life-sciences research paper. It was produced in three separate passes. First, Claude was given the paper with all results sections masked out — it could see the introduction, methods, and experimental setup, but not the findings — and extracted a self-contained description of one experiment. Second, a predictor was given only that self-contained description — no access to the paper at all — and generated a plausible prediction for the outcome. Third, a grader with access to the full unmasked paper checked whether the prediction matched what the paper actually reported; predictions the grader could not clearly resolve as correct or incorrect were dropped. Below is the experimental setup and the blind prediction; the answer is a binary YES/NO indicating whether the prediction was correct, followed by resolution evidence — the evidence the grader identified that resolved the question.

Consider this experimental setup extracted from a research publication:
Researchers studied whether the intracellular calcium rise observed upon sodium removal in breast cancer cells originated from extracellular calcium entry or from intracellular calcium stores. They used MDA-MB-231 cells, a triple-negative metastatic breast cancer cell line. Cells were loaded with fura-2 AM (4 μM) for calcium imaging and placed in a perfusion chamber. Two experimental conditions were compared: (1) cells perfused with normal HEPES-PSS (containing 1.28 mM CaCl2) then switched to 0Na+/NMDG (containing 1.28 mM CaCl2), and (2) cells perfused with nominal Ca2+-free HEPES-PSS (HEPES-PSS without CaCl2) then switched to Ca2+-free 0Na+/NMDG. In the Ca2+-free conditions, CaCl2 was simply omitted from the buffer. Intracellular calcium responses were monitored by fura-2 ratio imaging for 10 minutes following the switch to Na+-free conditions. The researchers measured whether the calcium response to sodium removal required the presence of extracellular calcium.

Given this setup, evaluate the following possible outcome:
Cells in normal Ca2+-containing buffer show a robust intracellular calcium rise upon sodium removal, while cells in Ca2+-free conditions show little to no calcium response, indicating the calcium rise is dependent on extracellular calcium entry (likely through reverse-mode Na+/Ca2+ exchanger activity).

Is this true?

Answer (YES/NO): NO